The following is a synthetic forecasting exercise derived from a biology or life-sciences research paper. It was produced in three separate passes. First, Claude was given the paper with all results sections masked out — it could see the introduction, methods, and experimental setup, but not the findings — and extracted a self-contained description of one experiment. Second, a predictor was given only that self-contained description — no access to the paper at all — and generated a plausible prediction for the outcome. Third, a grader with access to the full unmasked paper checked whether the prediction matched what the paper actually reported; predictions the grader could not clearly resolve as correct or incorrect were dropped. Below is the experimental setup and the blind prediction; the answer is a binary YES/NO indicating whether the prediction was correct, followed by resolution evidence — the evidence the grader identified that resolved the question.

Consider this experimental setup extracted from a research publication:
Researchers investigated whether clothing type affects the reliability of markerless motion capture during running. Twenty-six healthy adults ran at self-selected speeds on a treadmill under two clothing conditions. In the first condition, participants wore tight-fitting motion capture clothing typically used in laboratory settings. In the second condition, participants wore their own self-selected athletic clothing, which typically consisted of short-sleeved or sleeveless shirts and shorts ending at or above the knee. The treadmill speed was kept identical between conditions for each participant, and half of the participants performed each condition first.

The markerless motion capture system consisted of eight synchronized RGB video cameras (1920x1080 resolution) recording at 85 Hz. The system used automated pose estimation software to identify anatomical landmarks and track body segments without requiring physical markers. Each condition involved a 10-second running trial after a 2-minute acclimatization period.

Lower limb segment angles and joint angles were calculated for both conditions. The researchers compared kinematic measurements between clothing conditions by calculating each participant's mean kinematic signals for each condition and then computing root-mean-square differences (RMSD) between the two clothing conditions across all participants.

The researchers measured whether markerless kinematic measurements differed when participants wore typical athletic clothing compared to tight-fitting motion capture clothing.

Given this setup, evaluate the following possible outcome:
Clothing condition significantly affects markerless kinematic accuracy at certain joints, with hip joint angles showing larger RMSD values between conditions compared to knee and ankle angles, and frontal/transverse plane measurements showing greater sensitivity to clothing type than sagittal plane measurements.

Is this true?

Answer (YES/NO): NO